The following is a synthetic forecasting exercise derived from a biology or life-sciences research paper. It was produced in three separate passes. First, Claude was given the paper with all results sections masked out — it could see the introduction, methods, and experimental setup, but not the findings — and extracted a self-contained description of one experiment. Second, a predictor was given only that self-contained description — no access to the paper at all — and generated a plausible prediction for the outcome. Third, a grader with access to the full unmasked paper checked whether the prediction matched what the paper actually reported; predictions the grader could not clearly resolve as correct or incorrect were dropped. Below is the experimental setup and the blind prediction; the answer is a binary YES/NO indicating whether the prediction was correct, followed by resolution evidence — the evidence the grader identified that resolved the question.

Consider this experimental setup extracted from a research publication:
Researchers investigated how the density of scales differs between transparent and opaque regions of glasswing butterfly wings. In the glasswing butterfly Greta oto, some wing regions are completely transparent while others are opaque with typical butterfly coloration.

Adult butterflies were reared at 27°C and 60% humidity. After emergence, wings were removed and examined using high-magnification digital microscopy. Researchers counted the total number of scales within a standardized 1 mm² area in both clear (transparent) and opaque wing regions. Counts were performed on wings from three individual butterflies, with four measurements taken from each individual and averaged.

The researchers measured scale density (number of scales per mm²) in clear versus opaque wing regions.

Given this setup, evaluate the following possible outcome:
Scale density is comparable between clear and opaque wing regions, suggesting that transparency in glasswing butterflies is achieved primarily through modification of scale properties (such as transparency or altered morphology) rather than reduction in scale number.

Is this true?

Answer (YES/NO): NO